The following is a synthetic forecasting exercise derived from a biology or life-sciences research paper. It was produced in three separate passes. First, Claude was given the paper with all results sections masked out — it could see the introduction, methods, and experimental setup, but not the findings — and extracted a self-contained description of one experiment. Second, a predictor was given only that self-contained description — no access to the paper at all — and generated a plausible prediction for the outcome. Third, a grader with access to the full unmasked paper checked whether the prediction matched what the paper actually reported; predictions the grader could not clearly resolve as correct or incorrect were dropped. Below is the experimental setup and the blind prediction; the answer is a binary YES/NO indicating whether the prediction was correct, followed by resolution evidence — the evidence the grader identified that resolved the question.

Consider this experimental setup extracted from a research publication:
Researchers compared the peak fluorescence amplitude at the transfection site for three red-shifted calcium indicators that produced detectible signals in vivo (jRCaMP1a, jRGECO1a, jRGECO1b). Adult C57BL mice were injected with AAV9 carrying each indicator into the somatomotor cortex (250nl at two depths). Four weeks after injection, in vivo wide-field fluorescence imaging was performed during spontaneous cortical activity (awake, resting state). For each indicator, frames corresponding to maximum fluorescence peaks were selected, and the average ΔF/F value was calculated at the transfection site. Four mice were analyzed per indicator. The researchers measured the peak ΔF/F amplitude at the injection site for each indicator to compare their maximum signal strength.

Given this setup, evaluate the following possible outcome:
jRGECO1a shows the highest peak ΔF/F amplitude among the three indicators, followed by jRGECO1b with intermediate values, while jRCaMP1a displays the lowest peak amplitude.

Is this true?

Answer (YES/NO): NO